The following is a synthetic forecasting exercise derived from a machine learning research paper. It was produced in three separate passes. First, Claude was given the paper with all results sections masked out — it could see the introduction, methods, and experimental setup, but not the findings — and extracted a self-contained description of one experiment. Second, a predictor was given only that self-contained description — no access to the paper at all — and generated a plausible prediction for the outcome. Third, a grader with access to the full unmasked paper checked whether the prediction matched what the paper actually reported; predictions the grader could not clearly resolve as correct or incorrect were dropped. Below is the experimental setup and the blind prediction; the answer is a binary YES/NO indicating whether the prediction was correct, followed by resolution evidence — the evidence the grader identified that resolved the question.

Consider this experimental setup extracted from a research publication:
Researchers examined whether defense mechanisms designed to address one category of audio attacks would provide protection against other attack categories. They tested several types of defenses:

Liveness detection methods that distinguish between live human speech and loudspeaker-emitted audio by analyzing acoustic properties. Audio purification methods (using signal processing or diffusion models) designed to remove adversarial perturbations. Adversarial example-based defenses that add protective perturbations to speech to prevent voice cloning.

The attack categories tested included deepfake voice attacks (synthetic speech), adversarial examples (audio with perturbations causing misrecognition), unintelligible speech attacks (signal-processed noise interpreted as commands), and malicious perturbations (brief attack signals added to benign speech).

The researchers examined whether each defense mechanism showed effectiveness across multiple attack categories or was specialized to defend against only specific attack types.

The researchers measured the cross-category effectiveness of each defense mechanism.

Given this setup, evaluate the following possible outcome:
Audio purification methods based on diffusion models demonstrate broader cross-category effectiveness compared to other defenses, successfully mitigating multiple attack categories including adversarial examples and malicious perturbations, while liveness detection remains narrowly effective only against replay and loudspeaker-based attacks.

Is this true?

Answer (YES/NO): NO